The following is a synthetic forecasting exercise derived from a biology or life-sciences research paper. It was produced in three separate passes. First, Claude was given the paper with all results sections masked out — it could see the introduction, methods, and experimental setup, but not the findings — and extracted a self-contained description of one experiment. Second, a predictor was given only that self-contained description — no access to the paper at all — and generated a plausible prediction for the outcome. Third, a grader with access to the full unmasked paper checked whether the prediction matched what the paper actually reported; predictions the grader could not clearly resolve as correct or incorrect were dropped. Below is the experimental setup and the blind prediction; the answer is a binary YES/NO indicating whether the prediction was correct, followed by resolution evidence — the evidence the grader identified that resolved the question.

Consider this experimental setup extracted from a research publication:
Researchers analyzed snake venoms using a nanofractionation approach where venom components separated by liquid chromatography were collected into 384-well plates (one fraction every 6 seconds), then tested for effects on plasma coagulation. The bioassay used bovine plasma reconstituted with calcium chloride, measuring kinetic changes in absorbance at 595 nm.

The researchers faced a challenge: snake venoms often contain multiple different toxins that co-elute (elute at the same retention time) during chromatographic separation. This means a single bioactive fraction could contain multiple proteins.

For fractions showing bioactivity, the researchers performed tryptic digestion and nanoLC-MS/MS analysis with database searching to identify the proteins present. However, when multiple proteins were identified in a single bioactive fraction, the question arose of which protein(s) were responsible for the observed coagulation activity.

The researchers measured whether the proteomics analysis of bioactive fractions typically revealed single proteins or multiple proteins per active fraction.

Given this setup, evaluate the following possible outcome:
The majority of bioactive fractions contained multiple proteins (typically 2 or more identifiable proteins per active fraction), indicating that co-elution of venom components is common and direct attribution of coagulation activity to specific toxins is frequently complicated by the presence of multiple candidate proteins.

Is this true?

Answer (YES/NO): YES